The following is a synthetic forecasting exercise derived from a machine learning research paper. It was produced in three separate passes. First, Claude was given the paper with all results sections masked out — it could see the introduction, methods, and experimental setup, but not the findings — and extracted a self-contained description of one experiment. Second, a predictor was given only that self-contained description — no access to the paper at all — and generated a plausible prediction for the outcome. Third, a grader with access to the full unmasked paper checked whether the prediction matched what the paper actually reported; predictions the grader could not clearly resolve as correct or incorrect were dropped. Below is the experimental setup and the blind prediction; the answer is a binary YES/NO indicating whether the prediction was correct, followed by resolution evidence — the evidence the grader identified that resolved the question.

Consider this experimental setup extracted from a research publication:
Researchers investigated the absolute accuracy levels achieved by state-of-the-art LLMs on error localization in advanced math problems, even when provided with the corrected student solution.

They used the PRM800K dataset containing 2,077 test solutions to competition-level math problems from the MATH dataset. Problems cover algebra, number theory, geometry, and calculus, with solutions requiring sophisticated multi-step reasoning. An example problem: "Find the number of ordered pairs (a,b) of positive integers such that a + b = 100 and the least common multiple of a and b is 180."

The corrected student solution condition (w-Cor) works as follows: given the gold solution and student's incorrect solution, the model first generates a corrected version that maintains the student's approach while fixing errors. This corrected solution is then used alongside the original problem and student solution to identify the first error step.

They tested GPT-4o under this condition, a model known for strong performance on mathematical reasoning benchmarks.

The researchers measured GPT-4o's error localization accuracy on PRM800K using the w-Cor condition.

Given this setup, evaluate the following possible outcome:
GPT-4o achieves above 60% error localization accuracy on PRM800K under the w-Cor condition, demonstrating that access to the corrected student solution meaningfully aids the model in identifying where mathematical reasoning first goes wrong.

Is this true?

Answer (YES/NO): NO